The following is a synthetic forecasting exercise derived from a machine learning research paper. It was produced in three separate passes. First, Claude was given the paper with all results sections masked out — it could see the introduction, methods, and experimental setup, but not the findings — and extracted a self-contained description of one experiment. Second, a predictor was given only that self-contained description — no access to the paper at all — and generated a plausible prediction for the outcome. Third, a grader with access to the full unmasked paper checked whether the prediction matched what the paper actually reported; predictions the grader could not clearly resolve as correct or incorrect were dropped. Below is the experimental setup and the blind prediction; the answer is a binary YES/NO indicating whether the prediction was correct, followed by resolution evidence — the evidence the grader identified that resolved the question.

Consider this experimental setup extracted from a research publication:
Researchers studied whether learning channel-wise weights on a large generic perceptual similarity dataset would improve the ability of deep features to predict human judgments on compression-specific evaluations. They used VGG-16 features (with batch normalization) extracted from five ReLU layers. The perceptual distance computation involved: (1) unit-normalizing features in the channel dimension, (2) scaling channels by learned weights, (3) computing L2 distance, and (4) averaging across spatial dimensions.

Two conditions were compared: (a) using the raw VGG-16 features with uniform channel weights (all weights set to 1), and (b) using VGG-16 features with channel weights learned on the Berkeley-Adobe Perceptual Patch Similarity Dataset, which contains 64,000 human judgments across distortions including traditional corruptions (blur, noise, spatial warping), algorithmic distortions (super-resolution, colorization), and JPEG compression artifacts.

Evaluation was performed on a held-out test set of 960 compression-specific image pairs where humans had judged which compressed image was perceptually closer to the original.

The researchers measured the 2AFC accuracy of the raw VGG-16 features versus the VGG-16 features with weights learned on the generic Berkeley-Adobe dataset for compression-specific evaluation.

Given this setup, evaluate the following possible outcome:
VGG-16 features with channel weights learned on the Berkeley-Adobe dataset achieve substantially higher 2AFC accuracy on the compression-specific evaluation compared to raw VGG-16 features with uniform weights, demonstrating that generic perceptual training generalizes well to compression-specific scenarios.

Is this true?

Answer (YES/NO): NO